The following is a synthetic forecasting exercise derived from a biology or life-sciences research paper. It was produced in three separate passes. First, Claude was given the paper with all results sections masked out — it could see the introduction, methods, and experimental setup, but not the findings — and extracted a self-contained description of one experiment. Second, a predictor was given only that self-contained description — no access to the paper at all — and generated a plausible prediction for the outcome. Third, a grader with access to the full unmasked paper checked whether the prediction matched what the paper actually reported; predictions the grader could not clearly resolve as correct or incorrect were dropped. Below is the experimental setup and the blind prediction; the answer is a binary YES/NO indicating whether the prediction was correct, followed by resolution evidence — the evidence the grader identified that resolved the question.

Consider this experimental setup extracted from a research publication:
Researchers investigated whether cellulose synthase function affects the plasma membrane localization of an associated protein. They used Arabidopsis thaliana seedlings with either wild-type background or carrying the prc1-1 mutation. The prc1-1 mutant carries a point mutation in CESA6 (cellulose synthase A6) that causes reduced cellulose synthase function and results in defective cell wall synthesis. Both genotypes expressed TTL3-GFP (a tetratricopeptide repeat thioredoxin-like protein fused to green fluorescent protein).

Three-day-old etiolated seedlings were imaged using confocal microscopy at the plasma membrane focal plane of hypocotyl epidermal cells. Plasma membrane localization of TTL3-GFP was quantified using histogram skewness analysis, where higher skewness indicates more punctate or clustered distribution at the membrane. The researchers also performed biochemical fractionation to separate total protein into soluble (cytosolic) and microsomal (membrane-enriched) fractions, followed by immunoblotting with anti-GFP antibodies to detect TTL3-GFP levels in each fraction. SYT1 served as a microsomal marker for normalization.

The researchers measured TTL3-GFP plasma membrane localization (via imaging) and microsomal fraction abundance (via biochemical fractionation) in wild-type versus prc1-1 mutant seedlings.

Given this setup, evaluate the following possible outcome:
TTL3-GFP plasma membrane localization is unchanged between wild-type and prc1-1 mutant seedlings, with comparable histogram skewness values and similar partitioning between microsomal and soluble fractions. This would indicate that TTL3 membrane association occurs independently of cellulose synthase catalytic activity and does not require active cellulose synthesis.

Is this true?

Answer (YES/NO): NO